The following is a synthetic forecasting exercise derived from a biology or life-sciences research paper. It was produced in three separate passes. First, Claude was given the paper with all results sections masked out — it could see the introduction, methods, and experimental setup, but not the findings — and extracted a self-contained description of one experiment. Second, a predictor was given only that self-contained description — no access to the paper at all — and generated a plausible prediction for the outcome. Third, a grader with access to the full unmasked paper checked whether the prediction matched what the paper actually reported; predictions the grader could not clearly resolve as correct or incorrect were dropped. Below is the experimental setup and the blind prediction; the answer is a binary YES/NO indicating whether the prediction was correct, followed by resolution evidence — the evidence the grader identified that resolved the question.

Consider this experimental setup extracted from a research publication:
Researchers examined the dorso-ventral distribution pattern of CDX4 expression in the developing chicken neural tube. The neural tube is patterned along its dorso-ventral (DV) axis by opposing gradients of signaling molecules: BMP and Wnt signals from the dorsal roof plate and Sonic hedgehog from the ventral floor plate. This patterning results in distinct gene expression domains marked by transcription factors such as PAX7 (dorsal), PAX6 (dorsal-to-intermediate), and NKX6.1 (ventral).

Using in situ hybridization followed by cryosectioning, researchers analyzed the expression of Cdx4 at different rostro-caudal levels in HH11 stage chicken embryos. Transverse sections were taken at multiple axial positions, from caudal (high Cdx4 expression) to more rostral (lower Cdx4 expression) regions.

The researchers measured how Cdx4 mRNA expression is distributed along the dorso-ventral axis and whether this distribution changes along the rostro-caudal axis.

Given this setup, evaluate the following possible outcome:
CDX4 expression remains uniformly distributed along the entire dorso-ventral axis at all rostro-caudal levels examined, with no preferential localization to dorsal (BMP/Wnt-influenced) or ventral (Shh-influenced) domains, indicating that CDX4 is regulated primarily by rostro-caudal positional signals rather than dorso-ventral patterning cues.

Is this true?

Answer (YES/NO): NO